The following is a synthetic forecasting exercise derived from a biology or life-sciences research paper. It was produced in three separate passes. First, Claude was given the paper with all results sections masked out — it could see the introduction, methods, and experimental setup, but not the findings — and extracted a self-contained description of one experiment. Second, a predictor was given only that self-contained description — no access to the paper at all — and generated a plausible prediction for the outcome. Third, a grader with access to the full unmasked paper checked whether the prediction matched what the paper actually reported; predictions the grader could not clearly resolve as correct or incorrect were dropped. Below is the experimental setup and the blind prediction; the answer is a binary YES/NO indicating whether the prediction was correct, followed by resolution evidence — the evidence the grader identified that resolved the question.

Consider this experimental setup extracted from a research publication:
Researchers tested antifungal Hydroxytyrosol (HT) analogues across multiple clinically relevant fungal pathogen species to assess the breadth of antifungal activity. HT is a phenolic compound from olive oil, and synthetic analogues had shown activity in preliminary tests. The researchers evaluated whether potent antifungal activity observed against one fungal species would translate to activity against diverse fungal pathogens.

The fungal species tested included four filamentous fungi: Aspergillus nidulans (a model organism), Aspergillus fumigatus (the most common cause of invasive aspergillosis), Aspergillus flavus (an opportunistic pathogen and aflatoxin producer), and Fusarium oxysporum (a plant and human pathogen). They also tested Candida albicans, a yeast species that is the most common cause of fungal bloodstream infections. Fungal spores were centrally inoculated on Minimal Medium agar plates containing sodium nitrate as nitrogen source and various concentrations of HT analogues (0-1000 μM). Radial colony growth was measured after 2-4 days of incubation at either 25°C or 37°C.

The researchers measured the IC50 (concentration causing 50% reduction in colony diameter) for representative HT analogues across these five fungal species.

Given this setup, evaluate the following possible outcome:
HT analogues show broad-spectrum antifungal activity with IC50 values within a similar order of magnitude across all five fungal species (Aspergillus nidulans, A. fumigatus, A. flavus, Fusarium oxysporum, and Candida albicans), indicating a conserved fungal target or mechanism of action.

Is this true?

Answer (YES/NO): YES